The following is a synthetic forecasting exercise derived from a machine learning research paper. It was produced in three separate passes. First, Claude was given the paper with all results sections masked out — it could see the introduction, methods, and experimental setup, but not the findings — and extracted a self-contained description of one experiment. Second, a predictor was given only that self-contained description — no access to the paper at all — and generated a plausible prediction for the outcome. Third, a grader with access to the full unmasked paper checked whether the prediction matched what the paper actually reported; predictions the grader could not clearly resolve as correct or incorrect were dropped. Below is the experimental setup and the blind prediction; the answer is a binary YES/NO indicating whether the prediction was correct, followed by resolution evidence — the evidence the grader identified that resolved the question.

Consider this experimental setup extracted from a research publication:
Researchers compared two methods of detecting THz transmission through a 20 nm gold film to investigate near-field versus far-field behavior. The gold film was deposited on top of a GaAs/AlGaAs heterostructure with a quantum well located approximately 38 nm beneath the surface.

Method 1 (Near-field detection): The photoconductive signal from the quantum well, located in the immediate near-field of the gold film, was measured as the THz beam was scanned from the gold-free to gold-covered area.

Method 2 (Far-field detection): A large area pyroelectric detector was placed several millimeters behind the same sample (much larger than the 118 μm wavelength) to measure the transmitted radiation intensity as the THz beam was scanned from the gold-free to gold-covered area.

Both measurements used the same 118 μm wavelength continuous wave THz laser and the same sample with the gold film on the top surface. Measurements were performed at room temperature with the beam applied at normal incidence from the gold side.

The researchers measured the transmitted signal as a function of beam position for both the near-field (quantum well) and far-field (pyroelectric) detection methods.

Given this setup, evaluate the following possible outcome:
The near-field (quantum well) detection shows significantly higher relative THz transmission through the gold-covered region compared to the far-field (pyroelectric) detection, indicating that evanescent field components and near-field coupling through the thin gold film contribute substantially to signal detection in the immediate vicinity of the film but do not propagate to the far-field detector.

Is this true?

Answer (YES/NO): YES